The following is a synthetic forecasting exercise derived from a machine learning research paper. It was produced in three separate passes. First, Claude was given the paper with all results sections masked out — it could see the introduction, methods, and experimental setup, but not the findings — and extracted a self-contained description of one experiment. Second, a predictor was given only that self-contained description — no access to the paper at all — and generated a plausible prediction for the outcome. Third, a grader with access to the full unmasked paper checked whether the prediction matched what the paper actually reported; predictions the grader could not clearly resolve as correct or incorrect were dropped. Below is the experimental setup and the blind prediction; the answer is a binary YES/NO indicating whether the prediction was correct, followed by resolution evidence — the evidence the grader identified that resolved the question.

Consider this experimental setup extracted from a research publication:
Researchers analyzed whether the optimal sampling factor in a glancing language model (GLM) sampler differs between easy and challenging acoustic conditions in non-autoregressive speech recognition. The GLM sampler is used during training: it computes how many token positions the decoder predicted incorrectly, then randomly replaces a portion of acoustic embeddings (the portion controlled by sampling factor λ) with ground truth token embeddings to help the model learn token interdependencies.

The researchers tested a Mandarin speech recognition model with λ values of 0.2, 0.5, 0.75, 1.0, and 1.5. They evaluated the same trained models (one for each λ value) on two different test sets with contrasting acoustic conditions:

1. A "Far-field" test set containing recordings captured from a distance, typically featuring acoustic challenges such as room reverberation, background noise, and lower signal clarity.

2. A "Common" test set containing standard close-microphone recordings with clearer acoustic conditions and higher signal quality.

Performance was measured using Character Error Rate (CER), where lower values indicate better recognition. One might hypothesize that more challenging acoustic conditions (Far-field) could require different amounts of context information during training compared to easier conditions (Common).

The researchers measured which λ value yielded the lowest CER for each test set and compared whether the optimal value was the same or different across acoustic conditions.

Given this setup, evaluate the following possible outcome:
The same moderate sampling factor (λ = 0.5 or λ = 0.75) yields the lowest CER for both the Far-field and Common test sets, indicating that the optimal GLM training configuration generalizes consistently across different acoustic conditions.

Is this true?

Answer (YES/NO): YES